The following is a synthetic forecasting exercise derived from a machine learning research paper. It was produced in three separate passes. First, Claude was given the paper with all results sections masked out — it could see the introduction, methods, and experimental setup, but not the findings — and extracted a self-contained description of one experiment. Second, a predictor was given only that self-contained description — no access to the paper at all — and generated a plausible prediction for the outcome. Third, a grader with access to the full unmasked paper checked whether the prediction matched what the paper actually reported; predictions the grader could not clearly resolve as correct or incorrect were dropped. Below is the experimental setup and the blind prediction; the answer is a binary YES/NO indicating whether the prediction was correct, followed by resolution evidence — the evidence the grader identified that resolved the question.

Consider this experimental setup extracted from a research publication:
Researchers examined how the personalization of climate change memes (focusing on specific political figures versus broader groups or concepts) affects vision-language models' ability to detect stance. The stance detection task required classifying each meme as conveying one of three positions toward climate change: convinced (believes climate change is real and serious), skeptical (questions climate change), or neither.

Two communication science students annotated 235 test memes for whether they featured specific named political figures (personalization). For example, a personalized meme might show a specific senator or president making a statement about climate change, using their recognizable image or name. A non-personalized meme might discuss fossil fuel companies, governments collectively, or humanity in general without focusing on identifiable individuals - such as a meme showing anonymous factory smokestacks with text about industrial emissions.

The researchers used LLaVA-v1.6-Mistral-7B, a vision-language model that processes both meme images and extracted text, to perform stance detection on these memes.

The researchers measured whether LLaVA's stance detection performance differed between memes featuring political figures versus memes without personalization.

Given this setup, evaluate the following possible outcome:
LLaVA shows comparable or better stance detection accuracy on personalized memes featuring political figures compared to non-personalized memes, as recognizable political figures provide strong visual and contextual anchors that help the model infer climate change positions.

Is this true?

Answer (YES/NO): NO